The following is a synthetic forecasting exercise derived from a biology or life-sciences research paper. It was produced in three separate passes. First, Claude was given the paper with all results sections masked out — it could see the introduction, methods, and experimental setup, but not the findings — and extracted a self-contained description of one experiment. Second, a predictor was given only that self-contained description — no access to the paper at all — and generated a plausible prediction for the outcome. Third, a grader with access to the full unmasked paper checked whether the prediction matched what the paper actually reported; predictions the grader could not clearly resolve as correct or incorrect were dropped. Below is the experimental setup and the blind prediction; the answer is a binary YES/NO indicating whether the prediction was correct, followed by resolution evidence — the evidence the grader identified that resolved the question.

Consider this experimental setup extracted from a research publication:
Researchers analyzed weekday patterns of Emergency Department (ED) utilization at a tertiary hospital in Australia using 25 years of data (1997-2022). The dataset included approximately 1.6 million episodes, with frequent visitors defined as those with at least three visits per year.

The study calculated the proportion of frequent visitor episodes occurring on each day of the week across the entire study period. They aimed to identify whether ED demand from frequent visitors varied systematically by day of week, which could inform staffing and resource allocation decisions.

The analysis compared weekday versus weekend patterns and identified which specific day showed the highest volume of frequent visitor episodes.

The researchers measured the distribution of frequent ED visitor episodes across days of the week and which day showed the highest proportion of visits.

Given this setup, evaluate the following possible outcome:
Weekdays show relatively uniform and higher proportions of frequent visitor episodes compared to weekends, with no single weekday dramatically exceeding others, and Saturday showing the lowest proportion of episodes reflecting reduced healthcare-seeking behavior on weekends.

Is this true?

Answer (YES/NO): NO